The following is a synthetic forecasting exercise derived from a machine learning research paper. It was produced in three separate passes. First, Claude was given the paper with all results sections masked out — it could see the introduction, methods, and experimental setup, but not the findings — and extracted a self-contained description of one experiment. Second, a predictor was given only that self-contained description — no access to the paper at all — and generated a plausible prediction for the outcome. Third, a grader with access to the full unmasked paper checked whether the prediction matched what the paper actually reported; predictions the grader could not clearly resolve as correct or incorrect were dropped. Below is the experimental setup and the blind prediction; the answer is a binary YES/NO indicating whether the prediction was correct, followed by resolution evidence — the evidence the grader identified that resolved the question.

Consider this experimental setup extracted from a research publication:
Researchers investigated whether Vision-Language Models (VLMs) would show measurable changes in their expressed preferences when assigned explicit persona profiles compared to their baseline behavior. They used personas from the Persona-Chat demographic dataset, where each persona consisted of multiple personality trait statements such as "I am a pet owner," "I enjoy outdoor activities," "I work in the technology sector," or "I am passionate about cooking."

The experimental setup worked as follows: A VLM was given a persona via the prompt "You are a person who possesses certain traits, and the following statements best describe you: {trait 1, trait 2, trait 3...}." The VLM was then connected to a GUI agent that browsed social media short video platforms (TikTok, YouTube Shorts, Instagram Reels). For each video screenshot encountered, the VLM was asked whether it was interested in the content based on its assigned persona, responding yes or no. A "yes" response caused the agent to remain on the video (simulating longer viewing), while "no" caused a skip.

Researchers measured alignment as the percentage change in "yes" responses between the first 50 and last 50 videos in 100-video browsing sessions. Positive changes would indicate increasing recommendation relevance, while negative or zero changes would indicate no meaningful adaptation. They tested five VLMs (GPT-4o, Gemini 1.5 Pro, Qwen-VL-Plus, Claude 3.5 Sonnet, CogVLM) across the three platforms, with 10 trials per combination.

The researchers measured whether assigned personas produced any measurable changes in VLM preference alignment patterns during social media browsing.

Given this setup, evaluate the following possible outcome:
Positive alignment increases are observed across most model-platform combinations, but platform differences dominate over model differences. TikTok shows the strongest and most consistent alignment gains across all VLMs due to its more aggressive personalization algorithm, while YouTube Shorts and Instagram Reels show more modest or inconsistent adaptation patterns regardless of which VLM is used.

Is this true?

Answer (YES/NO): NO